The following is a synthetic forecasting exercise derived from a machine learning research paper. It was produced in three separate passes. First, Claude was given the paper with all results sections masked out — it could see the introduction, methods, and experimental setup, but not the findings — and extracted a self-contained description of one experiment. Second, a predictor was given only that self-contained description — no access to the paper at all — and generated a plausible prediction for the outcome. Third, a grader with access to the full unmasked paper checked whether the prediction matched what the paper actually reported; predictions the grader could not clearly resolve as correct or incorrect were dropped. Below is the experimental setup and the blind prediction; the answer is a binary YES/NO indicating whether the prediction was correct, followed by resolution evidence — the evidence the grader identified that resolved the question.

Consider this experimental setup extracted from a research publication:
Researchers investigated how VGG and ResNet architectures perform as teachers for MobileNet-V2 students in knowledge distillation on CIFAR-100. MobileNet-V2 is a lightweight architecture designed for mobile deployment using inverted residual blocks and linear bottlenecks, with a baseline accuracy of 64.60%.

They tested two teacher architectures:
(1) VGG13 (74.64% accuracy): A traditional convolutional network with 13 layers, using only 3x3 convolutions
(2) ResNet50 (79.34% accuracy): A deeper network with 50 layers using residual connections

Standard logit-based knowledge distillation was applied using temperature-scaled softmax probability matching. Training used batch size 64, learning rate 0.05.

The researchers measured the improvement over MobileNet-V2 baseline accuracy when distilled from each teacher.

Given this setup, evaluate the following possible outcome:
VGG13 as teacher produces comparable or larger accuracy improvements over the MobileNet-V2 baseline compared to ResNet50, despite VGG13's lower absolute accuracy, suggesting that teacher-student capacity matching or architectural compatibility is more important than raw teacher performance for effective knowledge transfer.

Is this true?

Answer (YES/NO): YES